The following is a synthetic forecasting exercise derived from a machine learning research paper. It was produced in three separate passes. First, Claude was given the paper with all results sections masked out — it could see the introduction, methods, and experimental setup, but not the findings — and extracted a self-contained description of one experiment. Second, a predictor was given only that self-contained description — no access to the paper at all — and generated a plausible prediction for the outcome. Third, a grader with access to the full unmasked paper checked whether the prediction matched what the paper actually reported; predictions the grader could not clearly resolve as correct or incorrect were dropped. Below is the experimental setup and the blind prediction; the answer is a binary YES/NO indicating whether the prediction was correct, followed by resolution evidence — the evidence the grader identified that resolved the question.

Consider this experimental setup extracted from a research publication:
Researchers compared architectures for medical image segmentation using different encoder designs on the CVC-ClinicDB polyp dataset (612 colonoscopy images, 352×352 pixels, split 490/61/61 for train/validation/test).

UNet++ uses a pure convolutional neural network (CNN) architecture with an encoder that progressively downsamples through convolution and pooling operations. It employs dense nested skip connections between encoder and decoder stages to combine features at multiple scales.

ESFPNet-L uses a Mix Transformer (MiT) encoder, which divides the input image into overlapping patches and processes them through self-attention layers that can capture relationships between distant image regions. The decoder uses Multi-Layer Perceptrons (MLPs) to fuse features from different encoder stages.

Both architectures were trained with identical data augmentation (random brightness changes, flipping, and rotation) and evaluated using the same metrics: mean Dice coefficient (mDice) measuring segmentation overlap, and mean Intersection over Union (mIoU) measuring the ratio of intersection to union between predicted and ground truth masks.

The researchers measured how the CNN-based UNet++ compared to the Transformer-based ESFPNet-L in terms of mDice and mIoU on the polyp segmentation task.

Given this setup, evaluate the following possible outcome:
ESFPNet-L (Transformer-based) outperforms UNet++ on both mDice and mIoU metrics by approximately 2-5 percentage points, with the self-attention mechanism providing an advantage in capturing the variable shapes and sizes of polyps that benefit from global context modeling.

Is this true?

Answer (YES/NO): NO